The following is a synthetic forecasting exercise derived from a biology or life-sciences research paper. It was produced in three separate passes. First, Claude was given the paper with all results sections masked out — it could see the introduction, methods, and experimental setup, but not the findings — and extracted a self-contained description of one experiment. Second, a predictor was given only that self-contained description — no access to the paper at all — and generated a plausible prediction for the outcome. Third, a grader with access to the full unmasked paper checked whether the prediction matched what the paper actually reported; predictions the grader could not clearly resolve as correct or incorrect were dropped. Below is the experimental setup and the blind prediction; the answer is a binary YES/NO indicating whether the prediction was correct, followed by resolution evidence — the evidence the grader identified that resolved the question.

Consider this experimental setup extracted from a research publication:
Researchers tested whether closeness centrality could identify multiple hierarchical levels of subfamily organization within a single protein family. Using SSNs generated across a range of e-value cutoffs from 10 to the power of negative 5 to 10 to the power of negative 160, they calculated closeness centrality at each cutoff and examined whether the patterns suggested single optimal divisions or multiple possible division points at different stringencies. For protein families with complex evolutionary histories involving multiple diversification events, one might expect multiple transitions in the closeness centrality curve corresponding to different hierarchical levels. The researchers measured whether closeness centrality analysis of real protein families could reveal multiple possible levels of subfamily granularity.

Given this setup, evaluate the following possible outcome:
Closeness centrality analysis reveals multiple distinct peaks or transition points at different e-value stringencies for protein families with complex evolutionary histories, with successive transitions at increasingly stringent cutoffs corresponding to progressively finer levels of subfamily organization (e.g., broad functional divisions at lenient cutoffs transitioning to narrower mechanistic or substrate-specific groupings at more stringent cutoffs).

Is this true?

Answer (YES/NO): YES